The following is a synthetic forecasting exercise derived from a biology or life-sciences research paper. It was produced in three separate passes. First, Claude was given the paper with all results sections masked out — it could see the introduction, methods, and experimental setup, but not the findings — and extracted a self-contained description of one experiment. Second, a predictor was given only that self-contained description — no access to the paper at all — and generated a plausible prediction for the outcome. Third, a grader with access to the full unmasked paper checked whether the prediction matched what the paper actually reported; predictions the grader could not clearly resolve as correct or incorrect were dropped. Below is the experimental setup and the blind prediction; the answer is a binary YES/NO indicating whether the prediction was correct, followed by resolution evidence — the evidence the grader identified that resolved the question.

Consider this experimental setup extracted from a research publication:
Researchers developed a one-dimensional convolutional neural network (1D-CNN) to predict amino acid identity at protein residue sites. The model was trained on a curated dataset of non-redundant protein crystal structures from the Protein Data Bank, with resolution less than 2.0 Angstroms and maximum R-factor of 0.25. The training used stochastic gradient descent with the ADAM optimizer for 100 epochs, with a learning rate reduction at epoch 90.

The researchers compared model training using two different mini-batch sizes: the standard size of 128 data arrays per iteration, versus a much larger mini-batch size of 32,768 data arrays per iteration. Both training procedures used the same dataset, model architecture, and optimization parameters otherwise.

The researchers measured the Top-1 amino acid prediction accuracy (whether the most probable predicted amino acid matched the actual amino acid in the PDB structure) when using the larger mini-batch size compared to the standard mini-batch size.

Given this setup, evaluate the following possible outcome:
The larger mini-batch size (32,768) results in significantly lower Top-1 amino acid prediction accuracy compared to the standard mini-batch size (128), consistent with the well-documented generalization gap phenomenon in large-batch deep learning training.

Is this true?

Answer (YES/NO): YES